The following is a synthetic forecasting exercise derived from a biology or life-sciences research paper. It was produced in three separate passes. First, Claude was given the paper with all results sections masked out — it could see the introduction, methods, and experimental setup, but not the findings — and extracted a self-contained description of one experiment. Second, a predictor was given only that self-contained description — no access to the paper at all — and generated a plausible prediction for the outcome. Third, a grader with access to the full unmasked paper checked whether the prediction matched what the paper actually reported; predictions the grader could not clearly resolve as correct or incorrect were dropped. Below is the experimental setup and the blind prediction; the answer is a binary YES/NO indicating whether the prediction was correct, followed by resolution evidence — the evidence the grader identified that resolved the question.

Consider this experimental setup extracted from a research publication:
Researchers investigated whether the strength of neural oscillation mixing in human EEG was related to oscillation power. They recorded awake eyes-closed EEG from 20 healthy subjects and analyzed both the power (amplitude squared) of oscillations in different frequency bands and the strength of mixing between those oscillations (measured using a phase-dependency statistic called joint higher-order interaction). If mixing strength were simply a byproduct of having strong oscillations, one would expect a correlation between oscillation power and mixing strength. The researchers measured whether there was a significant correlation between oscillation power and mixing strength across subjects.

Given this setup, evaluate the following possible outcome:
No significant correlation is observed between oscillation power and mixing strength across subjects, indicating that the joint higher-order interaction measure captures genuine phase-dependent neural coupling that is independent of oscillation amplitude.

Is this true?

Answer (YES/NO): YES